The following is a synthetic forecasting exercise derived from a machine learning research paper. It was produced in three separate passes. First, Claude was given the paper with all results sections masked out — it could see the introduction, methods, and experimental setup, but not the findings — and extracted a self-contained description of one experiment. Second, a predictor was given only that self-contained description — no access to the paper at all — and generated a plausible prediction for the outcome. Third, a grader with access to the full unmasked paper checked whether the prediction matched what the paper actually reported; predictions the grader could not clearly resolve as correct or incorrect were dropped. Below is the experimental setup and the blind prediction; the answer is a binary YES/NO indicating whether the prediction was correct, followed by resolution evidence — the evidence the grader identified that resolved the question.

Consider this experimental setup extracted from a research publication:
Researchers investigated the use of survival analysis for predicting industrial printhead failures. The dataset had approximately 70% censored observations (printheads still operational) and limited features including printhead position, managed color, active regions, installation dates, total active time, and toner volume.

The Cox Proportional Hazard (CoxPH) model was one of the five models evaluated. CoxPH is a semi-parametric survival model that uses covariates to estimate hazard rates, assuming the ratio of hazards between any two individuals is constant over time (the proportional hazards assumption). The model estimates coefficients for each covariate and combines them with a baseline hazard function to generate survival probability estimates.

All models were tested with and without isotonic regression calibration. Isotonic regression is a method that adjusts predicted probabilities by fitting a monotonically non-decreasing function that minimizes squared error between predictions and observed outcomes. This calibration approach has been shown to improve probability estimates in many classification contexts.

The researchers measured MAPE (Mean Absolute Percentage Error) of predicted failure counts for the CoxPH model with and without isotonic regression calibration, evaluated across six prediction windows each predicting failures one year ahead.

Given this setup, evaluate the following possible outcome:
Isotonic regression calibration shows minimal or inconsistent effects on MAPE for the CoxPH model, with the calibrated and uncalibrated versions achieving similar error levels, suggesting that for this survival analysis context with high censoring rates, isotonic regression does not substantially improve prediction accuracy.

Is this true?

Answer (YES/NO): NO